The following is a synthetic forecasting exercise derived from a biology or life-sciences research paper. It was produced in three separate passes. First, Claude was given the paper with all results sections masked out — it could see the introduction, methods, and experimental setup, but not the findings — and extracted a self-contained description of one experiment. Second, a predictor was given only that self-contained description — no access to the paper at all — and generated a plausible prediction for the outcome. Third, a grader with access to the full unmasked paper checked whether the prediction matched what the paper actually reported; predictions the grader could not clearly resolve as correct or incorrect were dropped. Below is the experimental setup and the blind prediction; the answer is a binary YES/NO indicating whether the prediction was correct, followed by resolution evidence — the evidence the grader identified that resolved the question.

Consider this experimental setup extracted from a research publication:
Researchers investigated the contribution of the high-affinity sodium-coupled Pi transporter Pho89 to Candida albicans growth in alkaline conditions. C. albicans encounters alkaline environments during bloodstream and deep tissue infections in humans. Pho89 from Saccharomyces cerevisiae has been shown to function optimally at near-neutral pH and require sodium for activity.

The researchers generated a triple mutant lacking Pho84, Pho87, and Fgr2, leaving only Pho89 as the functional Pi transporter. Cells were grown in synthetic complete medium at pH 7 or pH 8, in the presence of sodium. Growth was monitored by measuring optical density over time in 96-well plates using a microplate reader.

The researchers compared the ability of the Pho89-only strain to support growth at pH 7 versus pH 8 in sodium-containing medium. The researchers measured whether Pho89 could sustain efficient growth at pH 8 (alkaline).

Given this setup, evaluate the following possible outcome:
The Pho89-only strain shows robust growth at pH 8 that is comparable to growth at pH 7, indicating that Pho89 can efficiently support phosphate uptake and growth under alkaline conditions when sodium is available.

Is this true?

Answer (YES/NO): YES